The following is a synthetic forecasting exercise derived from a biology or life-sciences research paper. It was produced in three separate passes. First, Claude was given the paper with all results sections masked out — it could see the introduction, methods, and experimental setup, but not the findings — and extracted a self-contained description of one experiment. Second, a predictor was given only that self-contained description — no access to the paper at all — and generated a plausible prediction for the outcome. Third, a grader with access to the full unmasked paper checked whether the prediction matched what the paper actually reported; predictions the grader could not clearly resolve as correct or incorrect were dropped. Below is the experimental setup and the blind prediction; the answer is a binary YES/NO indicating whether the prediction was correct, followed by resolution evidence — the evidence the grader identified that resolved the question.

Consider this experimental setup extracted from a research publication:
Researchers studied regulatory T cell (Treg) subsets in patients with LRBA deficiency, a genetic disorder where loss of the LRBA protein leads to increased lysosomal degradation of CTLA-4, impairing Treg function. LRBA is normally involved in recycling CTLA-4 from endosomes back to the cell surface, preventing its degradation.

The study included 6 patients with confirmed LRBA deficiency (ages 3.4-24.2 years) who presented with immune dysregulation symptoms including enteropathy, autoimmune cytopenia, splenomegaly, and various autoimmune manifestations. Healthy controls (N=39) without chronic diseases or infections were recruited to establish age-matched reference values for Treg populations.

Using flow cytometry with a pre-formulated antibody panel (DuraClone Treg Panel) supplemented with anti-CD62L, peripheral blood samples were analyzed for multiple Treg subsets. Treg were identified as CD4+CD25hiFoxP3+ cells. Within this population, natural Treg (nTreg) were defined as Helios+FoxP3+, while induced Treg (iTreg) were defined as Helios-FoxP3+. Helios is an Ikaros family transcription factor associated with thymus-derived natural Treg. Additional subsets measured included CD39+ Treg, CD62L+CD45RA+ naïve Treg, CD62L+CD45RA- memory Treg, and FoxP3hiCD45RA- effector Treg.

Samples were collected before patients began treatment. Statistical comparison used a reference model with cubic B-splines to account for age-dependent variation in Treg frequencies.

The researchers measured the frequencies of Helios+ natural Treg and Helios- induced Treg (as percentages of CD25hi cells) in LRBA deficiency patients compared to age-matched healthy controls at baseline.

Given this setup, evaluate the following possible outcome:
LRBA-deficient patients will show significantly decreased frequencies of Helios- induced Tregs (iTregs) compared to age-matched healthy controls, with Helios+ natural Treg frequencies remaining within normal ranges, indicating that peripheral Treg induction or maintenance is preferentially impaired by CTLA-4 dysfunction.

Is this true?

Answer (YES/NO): NO